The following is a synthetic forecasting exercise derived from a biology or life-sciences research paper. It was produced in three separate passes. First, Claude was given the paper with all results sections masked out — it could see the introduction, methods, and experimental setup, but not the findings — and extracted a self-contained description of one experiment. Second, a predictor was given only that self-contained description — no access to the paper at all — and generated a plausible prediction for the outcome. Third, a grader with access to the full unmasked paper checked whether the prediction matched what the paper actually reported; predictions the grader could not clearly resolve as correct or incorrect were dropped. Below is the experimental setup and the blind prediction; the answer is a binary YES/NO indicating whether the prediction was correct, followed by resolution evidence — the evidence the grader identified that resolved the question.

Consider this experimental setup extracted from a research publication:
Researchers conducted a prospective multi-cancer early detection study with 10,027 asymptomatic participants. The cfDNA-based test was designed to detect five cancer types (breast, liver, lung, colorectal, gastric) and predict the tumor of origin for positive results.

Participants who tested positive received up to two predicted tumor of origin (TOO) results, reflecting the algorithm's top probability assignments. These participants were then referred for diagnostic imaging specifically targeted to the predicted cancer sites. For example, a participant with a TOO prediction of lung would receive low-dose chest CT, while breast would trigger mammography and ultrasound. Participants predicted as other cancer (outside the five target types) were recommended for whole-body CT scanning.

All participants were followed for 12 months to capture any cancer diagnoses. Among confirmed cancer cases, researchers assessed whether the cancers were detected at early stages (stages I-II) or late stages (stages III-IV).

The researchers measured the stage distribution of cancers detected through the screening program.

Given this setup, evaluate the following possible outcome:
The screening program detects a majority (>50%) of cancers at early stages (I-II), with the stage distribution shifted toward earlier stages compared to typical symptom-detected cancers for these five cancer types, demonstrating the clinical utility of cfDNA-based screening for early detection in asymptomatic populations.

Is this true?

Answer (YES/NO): NO